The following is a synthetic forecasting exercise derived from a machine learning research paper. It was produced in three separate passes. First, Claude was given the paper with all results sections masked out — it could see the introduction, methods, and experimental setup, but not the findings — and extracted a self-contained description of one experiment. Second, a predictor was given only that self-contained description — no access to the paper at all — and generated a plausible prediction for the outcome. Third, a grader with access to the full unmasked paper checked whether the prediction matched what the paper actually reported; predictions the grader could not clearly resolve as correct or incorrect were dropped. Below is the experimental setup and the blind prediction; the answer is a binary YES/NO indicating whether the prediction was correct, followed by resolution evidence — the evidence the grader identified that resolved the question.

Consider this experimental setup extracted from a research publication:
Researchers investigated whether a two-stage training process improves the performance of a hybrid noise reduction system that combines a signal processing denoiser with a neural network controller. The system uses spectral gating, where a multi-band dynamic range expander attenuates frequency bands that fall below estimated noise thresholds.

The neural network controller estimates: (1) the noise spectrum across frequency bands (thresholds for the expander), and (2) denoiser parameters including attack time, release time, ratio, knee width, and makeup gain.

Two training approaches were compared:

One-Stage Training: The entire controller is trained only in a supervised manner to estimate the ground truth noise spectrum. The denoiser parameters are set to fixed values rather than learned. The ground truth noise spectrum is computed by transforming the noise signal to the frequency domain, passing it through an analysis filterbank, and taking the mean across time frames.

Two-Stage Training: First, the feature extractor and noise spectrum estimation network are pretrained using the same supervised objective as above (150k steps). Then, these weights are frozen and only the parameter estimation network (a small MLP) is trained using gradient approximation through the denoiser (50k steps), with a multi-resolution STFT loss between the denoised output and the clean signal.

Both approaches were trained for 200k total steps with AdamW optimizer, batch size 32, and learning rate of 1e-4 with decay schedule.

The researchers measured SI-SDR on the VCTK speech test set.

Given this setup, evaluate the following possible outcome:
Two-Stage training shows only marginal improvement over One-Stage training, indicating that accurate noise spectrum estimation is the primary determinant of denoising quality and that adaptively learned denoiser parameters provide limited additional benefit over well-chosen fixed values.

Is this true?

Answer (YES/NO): NO